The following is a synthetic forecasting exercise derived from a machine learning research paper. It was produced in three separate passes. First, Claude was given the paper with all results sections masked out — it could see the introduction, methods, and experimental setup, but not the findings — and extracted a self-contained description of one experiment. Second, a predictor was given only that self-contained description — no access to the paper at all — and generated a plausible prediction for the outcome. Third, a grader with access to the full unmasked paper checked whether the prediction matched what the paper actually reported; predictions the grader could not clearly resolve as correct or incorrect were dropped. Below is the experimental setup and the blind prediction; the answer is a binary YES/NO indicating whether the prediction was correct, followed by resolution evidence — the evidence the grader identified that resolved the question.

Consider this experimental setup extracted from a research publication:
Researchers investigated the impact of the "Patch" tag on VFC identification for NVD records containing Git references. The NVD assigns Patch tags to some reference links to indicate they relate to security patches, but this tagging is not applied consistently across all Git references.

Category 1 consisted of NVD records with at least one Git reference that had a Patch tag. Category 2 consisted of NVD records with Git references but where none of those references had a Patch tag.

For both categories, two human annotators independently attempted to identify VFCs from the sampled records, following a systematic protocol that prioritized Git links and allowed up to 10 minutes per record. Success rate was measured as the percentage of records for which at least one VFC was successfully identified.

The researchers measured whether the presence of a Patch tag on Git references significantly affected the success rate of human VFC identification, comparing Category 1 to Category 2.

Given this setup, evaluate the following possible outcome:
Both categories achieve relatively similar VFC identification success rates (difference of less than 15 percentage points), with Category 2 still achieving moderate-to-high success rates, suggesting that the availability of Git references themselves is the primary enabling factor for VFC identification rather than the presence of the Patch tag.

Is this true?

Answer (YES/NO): YES